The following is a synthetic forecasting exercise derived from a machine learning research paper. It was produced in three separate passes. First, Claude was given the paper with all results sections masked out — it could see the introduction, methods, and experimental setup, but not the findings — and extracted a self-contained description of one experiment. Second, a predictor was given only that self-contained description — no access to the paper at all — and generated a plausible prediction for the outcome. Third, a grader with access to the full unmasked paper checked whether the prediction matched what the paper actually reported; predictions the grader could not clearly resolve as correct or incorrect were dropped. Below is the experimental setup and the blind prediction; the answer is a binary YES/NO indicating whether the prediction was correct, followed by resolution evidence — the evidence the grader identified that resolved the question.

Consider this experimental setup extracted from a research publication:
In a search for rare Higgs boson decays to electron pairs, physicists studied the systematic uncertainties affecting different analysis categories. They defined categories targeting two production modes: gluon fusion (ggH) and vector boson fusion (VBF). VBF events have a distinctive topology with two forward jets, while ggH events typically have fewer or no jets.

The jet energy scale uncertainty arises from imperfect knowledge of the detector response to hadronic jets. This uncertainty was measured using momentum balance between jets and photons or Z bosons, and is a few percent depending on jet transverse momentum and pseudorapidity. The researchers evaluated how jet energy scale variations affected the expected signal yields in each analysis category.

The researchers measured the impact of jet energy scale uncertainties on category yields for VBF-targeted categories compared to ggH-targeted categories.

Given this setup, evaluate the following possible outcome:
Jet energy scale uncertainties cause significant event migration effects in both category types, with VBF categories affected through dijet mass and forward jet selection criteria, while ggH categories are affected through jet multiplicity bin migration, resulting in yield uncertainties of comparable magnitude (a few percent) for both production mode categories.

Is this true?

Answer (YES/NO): NO